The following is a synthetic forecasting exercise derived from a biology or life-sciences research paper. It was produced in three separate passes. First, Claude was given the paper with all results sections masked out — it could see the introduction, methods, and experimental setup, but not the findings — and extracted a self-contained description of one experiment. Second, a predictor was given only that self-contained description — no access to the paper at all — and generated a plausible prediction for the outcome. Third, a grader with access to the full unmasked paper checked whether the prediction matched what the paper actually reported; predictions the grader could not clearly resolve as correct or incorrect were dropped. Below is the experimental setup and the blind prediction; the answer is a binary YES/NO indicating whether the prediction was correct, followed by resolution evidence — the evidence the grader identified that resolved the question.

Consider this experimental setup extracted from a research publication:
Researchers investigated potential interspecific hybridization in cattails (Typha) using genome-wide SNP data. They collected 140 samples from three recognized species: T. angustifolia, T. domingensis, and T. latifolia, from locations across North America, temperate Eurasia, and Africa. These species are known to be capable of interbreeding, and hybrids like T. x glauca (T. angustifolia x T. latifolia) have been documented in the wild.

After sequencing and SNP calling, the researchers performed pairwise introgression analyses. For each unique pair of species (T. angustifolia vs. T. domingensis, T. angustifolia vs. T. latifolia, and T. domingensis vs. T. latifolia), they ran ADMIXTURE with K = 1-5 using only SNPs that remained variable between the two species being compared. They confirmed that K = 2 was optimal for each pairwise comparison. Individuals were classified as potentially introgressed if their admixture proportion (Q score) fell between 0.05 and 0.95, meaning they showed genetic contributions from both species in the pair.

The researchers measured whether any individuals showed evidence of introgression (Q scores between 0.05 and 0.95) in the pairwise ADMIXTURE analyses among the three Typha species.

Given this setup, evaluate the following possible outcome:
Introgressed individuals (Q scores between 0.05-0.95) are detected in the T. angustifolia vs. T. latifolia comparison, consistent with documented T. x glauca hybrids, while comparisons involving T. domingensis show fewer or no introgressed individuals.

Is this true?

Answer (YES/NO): NO